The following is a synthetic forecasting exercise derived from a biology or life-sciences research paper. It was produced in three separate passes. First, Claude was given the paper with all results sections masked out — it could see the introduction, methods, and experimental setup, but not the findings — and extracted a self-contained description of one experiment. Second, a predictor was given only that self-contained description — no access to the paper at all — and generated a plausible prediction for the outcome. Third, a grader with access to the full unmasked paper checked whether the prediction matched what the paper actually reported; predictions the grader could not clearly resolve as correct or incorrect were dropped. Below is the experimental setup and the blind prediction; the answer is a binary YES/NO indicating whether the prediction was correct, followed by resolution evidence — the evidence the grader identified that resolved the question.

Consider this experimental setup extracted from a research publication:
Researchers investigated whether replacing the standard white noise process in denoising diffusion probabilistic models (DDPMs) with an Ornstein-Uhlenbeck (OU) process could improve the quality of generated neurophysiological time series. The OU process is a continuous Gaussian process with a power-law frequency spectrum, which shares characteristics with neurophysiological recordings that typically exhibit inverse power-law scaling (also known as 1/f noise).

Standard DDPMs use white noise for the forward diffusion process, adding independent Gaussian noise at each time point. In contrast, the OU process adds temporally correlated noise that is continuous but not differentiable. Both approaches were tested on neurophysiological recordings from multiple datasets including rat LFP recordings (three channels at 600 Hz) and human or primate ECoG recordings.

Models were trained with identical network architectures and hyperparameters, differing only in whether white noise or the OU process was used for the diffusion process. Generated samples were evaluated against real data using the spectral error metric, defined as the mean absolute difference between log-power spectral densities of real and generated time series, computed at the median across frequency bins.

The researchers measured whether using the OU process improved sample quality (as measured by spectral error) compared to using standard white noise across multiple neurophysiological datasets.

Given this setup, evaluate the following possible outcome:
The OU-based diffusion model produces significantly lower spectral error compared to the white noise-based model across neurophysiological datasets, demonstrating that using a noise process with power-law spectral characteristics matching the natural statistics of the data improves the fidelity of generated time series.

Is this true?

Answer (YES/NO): NO